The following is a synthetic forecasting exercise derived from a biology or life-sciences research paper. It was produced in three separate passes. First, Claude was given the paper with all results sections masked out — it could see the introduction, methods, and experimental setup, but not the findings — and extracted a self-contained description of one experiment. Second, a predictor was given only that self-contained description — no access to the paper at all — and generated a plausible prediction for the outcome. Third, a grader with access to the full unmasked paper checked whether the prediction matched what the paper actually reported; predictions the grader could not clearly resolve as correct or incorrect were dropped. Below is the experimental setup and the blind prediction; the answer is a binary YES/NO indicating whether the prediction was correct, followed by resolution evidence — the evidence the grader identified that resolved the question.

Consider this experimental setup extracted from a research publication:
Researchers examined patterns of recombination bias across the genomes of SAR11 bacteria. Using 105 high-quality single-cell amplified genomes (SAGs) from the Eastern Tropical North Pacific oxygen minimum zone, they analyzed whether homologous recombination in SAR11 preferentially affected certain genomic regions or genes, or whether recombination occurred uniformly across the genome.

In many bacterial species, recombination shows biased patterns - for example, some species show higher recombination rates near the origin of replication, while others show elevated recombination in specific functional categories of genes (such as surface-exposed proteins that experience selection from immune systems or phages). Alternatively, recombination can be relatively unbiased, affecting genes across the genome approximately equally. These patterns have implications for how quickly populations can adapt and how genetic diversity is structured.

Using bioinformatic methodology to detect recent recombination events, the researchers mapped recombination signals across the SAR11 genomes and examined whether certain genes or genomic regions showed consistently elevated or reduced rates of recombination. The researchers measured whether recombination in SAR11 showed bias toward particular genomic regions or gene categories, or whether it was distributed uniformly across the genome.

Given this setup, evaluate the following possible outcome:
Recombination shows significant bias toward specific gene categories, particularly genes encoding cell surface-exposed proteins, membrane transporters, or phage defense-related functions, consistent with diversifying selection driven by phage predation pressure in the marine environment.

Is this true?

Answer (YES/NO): NO